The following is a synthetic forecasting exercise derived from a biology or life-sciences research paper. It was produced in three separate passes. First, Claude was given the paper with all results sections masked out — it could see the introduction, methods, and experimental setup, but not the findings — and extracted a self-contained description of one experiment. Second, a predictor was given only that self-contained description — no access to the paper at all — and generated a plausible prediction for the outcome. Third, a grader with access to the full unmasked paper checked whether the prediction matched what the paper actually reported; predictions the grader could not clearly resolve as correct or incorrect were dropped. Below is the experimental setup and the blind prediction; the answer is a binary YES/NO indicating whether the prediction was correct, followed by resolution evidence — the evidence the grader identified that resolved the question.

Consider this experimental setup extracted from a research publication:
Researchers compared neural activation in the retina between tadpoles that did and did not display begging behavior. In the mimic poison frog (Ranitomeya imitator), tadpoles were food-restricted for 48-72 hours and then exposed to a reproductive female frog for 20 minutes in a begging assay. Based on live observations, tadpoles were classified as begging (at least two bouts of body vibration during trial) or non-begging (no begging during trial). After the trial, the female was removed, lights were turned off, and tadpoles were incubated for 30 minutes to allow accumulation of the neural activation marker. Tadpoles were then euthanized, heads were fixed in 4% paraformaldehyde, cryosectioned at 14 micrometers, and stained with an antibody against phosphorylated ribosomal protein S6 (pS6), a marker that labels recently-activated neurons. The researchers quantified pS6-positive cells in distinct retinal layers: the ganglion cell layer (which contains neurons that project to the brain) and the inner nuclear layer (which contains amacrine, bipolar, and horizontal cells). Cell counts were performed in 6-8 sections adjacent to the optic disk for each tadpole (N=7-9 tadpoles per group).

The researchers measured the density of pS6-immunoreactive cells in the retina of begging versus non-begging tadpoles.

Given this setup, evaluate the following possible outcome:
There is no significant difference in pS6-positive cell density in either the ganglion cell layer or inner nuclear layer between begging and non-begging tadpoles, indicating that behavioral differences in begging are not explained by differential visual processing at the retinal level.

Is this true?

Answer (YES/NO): NO